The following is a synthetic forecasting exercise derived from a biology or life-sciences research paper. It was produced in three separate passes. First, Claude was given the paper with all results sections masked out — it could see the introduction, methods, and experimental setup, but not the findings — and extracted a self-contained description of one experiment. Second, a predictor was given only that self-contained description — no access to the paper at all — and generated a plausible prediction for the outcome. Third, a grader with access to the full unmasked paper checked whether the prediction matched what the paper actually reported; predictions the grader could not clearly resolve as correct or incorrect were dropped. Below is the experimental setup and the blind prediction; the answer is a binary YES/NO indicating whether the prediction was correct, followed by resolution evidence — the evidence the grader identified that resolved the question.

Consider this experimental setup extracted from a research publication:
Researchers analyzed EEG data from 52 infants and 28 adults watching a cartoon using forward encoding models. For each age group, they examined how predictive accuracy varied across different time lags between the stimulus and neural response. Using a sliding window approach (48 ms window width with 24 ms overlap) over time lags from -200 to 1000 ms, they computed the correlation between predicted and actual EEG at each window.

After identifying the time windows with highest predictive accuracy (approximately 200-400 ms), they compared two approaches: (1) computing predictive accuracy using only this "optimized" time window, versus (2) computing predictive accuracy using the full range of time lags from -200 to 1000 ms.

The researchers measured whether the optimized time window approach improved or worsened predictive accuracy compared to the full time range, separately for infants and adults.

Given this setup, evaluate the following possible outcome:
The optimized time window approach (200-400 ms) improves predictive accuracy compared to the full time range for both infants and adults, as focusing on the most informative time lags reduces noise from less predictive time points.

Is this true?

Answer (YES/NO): NO